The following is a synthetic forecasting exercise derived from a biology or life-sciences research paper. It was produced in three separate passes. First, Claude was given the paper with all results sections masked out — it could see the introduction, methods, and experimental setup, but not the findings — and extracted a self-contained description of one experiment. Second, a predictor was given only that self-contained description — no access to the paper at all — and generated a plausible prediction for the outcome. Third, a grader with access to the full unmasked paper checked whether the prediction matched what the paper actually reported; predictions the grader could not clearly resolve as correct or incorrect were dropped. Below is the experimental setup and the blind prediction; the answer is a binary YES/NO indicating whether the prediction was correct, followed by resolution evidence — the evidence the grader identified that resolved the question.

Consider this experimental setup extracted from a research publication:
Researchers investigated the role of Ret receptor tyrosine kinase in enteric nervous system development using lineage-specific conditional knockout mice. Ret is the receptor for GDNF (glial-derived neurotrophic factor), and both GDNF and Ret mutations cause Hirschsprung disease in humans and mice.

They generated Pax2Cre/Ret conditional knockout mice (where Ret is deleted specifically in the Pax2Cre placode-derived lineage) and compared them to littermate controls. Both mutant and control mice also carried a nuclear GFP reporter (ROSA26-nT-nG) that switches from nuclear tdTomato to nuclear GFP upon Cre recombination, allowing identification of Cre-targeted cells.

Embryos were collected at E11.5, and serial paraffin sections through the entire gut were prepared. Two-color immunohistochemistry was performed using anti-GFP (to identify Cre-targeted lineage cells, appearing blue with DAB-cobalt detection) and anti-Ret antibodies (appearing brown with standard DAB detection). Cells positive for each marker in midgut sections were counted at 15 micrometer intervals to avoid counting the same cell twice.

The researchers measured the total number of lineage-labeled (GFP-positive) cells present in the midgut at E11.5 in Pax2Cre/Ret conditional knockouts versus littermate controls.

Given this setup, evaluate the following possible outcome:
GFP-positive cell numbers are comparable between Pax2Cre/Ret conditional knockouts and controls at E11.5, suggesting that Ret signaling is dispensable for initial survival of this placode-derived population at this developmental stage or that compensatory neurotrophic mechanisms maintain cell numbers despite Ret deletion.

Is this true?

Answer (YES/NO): NO